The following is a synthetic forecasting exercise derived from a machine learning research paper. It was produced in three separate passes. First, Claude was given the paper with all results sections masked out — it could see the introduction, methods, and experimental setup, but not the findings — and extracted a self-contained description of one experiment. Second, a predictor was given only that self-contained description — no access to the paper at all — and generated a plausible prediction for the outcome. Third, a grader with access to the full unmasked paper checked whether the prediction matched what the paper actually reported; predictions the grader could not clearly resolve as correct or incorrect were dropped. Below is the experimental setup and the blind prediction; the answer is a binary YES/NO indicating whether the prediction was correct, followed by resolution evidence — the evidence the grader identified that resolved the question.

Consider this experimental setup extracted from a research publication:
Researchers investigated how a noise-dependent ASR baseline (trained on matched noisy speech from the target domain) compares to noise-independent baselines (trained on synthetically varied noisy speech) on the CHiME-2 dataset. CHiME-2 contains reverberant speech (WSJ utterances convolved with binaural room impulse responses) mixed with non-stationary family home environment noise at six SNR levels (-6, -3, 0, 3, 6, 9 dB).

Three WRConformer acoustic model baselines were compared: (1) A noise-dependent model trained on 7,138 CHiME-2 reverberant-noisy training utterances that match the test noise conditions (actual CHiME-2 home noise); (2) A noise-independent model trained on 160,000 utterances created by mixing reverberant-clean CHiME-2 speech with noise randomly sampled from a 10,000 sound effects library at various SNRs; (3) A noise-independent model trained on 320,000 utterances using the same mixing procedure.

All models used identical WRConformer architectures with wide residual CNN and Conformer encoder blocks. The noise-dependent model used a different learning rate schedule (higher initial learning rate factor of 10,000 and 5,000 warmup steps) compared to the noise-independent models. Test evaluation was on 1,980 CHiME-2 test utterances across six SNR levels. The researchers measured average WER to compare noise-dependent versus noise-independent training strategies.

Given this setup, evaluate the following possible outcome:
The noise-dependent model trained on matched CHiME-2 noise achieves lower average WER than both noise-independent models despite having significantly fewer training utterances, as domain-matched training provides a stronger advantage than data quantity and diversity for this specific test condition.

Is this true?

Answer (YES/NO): YES